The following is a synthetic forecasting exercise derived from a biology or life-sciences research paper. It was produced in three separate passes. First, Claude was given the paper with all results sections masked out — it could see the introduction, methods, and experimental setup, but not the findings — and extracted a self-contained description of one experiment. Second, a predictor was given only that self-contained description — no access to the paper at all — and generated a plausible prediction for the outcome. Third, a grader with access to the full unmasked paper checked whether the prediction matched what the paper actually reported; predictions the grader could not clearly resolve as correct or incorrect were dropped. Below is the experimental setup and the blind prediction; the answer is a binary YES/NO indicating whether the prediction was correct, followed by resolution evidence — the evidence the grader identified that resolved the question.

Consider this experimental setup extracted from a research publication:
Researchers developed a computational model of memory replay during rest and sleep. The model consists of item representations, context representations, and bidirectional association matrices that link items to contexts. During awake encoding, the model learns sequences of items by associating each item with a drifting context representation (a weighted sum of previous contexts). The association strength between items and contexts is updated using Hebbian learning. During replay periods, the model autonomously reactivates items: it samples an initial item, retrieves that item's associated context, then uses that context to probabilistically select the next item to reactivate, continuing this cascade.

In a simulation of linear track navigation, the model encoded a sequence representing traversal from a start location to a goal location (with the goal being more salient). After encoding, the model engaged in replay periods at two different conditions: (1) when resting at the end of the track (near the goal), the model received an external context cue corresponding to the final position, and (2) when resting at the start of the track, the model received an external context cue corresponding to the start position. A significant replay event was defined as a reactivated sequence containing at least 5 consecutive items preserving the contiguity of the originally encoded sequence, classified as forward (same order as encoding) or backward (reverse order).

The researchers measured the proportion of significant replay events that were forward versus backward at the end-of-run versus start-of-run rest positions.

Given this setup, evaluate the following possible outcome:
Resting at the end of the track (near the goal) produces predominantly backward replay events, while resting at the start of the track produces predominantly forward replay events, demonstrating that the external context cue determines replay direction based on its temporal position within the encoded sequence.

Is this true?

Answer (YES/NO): YES